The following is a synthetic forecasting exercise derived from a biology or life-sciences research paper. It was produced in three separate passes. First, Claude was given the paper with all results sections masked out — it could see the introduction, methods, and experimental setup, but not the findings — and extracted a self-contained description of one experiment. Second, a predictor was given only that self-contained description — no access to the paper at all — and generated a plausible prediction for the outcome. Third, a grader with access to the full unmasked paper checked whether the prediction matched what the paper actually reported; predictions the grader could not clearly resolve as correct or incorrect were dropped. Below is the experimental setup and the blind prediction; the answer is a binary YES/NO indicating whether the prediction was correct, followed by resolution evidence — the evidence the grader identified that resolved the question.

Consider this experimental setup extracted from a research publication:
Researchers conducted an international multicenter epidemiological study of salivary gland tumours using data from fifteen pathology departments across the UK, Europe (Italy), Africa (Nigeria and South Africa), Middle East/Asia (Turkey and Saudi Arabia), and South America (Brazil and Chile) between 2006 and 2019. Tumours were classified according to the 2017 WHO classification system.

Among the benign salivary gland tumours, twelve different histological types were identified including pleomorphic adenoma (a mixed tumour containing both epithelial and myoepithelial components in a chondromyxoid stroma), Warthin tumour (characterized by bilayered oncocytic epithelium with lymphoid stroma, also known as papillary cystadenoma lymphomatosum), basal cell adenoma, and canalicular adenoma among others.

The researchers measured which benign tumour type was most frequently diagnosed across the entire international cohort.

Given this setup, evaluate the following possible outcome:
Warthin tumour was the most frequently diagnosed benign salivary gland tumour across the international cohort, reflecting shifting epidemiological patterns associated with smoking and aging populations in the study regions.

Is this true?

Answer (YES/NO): NO